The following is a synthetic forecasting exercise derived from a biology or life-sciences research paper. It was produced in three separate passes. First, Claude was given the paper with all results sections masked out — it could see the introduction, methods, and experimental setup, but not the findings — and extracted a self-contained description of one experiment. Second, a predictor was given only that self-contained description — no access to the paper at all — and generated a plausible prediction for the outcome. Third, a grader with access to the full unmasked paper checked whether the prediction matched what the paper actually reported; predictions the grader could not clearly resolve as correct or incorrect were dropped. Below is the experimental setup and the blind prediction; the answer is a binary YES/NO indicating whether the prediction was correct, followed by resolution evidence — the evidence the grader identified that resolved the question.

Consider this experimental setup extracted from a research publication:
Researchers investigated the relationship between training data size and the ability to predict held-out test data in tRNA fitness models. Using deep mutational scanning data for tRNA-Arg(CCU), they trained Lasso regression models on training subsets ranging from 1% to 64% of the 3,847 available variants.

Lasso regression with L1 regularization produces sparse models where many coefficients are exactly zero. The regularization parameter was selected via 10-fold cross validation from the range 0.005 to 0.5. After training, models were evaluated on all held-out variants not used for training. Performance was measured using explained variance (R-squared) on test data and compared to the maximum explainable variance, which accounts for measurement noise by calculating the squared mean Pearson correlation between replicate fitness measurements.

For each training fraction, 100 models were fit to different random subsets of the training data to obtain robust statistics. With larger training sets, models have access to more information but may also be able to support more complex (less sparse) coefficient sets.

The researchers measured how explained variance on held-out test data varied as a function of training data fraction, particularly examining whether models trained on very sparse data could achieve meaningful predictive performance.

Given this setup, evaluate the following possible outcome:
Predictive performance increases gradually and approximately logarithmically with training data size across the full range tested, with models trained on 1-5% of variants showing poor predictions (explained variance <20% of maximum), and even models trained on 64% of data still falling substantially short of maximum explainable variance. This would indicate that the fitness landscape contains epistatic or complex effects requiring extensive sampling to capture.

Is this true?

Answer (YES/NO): NO